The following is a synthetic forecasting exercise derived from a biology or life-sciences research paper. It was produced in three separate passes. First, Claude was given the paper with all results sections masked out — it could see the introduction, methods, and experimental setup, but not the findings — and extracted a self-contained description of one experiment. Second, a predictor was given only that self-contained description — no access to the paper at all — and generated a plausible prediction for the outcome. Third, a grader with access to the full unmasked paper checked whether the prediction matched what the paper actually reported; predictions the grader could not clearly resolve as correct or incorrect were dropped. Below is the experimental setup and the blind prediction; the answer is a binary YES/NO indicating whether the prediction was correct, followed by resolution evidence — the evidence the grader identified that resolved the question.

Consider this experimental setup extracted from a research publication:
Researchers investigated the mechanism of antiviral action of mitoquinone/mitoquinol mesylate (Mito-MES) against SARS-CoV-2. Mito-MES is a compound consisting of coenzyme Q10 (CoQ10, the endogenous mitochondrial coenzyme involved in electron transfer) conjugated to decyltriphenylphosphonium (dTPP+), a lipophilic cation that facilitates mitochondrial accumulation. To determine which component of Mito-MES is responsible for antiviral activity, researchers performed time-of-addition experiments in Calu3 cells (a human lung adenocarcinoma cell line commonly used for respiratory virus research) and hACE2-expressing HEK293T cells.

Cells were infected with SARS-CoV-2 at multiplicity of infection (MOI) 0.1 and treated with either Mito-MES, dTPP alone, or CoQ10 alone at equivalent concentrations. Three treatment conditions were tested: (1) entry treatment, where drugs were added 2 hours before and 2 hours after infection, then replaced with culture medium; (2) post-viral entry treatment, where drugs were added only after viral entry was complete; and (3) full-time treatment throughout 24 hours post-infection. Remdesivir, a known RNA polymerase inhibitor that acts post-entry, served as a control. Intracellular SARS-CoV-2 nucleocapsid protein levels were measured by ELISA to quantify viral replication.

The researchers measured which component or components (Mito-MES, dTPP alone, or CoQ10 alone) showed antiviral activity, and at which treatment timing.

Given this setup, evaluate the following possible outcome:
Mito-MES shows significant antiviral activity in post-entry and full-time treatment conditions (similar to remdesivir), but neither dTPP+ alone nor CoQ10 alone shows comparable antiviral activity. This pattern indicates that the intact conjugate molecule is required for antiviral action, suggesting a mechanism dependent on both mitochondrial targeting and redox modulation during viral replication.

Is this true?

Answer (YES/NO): NO